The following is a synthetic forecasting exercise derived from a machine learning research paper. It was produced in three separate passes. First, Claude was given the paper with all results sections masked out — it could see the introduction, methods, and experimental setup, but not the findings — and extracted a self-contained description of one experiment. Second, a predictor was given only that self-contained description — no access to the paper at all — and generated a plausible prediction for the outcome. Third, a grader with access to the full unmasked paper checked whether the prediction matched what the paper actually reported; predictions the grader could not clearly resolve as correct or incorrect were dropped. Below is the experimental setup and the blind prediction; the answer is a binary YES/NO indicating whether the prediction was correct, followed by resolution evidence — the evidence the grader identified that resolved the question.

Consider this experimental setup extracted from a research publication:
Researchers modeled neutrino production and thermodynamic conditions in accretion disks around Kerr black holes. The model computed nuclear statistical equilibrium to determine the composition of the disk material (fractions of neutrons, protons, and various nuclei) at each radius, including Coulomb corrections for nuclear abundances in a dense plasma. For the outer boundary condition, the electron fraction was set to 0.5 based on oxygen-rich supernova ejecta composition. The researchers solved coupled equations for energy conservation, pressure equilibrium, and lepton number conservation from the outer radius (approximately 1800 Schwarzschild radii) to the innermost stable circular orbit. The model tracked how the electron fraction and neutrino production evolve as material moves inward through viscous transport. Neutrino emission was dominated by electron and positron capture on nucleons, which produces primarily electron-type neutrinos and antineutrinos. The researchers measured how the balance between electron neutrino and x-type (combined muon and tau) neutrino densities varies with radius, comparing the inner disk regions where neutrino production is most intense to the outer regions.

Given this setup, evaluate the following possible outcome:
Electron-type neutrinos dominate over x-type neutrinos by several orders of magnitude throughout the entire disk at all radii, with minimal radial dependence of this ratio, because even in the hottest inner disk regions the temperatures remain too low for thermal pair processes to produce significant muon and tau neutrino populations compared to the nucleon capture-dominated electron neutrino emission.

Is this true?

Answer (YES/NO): NO